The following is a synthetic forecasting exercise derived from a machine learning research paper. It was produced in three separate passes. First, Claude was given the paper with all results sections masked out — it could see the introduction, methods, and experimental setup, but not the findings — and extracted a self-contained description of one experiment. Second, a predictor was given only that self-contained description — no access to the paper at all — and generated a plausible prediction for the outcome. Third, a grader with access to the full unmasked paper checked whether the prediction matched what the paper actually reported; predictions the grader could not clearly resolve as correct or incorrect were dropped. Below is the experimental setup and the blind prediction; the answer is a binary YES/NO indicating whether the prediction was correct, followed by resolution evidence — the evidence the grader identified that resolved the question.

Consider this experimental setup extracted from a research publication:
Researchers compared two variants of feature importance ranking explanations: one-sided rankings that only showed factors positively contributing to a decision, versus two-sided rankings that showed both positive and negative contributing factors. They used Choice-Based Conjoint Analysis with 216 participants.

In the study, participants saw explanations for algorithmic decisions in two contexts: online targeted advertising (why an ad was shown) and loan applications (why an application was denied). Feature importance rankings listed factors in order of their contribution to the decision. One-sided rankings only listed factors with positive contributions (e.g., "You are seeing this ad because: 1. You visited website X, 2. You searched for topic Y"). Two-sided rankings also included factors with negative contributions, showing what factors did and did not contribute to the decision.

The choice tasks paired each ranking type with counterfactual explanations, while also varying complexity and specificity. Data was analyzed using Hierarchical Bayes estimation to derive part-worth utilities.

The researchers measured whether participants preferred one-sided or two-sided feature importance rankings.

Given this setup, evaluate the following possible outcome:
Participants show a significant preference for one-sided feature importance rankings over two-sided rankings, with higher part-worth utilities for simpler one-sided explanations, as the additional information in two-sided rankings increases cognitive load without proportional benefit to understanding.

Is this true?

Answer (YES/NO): NO